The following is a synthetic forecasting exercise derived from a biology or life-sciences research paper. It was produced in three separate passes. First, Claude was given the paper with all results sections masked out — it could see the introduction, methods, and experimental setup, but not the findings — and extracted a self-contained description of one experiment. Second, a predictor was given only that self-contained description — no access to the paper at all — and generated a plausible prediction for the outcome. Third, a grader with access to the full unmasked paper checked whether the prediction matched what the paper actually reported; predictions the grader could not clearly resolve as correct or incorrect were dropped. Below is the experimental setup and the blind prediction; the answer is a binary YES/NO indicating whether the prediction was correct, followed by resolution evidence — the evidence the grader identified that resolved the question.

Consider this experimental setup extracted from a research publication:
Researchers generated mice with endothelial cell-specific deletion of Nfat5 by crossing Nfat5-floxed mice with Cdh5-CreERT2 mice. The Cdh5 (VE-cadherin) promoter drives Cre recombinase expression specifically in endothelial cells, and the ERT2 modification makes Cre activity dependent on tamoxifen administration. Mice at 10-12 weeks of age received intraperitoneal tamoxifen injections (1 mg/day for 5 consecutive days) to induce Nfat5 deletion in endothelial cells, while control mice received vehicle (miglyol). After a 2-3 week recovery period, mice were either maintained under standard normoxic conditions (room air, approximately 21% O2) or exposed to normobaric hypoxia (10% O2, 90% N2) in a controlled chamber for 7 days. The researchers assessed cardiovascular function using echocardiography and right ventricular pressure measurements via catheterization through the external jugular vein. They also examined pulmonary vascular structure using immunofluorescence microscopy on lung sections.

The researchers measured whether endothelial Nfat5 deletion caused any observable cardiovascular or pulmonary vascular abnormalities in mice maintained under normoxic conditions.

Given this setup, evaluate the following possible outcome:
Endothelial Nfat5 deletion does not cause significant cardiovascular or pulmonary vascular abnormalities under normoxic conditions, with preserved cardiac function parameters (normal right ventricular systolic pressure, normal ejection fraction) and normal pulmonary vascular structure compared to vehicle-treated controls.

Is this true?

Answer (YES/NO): YES